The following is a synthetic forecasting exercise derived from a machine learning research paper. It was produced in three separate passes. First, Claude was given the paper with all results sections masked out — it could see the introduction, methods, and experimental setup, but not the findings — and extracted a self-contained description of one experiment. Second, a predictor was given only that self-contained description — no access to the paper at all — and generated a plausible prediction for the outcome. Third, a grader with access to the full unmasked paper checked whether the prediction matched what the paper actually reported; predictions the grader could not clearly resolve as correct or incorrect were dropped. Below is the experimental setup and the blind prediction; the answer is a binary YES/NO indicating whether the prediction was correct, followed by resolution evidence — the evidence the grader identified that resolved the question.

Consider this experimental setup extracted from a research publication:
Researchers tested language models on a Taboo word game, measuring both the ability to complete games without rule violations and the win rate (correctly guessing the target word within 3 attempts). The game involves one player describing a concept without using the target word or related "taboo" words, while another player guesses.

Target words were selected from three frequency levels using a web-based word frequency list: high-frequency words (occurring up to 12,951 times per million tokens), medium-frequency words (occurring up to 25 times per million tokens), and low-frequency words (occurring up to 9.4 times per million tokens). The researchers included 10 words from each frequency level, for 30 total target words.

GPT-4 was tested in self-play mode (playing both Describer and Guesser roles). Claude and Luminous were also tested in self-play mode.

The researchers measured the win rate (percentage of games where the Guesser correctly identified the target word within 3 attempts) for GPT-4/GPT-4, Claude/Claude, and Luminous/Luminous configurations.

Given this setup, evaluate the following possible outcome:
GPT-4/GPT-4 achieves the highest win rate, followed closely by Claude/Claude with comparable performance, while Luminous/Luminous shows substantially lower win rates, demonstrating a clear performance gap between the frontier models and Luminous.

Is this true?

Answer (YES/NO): NO